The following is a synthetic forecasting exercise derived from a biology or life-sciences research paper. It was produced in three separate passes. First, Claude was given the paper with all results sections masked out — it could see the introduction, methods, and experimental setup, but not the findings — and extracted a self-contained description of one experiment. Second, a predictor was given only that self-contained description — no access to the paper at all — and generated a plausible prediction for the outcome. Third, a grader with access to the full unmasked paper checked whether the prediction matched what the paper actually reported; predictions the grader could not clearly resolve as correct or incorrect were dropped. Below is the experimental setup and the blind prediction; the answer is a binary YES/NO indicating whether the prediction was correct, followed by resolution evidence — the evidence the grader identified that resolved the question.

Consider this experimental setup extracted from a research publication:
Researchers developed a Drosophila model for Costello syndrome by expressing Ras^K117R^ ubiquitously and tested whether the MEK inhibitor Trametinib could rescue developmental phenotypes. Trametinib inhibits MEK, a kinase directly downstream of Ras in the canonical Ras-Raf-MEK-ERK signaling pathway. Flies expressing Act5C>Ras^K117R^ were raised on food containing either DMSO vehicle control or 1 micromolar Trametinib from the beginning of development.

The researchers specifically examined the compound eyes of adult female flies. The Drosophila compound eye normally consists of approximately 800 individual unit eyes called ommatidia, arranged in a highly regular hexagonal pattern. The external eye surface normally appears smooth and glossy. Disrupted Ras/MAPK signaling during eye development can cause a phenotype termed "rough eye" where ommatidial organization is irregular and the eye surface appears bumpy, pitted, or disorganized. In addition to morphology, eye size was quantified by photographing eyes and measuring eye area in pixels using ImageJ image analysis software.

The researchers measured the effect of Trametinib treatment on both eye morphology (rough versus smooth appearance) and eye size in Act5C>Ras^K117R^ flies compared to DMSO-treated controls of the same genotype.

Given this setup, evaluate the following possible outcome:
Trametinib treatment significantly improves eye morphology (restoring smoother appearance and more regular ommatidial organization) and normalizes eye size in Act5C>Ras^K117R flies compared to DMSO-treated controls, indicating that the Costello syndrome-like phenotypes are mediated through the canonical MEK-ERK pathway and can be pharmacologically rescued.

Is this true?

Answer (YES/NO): NO